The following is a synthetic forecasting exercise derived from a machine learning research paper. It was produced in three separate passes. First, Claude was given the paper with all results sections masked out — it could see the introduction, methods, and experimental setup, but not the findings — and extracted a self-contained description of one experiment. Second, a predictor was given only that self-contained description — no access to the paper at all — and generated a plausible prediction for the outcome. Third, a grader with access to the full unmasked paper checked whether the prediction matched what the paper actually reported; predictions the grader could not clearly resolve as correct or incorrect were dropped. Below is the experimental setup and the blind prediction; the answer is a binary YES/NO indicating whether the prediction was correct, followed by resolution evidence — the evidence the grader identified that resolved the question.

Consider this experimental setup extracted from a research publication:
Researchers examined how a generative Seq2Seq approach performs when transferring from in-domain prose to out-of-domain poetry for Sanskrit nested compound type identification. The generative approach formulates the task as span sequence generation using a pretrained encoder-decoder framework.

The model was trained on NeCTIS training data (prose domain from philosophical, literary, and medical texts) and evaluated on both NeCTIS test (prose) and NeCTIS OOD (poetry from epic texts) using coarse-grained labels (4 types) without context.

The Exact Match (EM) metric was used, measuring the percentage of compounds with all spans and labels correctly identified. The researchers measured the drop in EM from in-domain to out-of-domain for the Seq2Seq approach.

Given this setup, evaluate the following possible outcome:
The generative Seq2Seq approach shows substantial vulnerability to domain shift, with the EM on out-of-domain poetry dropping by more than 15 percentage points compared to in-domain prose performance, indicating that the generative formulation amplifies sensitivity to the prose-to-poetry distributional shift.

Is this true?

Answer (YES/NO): NO